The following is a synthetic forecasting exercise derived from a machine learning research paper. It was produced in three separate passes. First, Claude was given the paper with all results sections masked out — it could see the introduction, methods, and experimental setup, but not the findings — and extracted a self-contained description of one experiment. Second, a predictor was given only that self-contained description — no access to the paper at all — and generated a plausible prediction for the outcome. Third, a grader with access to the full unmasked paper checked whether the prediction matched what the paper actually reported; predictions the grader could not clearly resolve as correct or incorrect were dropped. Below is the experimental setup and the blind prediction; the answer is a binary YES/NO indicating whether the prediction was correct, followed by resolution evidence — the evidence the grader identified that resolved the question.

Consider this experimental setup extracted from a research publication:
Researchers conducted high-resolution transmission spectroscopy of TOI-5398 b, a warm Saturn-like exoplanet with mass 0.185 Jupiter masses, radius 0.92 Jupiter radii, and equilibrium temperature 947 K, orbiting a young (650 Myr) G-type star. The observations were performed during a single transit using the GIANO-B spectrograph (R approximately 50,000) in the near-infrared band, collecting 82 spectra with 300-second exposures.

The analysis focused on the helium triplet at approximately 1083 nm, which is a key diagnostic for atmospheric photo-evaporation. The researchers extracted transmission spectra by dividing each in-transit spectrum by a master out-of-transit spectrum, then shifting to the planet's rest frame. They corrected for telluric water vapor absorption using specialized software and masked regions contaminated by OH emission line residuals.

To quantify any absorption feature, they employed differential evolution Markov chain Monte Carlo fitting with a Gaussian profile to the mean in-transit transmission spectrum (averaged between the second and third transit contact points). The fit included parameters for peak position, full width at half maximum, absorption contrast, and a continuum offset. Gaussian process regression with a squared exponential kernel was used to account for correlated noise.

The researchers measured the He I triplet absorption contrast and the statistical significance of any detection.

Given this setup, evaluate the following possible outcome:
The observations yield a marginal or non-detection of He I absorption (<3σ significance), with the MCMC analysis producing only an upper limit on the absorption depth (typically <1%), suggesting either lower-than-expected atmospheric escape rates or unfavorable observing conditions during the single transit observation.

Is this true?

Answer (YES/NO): NO